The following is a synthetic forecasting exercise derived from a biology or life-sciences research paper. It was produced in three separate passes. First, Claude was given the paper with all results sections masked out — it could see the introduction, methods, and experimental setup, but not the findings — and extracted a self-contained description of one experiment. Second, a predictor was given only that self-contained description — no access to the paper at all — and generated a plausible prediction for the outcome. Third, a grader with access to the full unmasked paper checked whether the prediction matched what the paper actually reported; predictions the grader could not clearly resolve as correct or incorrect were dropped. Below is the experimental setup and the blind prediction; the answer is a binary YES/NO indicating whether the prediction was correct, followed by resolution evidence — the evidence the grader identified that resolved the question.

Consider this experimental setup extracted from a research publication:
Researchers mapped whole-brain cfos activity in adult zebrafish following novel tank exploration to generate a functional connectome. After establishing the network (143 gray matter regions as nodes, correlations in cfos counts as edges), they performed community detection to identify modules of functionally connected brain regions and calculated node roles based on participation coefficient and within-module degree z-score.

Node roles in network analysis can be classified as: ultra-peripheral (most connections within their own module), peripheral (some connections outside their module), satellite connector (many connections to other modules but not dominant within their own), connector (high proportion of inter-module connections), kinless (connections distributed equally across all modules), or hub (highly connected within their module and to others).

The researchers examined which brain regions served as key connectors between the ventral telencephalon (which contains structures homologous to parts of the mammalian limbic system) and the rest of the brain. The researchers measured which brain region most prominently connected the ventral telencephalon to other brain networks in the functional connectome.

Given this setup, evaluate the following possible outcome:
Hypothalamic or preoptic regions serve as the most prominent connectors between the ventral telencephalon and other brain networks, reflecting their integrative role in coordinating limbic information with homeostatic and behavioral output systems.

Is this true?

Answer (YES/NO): YES